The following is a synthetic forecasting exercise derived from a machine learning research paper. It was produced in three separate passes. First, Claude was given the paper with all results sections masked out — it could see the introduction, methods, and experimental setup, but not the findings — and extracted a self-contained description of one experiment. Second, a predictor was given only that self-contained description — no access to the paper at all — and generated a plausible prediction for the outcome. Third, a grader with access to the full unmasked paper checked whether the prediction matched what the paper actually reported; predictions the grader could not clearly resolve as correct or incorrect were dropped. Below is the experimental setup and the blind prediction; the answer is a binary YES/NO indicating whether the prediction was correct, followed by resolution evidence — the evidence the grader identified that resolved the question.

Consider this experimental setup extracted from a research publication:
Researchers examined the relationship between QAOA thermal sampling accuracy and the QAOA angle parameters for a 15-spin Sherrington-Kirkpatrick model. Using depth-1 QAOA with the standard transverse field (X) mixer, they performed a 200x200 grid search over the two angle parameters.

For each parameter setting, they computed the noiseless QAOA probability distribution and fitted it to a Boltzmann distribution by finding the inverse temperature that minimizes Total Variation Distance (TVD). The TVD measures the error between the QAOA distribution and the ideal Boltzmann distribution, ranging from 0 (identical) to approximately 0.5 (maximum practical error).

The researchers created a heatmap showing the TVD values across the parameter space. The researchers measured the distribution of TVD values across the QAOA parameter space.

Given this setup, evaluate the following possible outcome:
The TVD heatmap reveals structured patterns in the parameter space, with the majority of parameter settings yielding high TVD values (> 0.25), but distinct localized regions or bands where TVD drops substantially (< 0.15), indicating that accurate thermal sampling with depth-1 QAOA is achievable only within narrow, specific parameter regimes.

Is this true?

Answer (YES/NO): YES